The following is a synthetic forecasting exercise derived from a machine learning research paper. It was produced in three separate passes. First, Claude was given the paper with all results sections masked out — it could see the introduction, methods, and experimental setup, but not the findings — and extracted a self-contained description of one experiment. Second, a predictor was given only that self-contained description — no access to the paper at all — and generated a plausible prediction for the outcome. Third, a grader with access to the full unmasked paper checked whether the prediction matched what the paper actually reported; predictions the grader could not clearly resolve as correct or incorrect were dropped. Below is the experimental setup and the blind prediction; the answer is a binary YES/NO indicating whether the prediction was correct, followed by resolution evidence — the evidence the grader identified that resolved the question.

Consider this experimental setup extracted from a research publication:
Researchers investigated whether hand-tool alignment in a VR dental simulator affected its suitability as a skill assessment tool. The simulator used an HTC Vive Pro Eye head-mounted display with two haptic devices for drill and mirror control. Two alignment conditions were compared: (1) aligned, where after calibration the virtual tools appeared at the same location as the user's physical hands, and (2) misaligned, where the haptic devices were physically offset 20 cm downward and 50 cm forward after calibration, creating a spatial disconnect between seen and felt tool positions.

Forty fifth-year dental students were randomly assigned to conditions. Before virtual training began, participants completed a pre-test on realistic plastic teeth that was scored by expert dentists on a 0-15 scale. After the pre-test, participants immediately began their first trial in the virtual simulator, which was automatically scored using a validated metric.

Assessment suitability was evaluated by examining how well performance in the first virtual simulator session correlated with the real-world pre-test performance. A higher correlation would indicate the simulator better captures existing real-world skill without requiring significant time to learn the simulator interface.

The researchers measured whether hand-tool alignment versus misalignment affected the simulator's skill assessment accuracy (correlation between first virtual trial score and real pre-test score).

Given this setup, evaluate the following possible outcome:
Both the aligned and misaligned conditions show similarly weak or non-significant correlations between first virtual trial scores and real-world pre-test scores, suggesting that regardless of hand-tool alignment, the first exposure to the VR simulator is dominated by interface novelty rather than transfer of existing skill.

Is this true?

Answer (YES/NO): NO